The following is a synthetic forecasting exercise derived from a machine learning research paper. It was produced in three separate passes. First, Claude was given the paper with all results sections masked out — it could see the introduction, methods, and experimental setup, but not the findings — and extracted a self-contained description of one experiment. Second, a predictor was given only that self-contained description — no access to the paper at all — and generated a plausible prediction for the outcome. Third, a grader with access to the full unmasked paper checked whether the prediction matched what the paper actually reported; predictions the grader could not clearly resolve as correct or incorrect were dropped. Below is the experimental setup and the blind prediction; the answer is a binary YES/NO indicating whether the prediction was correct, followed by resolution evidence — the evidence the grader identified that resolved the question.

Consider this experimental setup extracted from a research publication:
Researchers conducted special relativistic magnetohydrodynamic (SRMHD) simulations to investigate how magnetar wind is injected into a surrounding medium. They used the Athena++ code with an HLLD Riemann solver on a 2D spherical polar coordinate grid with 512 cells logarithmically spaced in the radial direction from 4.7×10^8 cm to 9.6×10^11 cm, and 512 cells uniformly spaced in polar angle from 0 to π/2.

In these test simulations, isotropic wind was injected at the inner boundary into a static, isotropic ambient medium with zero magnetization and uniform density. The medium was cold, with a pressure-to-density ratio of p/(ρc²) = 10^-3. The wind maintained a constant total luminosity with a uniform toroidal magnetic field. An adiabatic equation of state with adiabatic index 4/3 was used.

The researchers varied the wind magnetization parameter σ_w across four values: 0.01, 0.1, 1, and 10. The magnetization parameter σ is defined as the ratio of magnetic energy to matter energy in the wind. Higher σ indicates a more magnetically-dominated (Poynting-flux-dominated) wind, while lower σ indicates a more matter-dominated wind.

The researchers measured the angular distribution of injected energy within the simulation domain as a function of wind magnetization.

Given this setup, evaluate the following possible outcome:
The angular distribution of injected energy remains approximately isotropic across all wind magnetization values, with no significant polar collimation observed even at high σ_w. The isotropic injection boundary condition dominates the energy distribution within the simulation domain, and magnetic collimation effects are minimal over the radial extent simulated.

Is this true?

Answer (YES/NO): NO